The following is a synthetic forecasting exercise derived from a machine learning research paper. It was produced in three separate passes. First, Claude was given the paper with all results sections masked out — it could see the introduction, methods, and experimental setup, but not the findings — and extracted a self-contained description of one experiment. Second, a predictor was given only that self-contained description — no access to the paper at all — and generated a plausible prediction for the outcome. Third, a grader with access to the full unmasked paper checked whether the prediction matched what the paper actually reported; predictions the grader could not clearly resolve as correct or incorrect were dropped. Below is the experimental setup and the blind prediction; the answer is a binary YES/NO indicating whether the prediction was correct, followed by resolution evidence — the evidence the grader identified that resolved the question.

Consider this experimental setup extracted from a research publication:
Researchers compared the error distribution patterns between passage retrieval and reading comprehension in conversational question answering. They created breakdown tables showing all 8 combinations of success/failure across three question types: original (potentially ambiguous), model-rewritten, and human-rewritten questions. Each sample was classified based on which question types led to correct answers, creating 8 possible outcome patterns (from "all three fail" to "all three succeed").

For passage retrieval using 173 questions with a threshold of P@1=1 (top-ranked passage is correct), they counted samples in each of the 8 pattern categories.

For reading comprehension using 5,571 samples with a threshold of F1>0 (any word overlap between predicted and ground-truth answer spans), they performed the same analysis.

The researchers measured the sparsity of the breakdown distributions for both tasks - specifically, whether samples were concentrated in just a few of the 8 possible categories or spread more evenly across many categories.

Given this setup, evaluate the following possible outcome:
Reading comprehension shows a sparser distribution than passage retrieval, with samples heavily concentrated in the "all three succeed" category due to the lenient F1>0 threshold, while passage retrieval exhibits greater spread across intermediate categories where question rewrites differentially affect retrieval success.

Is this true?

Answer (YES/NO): NO